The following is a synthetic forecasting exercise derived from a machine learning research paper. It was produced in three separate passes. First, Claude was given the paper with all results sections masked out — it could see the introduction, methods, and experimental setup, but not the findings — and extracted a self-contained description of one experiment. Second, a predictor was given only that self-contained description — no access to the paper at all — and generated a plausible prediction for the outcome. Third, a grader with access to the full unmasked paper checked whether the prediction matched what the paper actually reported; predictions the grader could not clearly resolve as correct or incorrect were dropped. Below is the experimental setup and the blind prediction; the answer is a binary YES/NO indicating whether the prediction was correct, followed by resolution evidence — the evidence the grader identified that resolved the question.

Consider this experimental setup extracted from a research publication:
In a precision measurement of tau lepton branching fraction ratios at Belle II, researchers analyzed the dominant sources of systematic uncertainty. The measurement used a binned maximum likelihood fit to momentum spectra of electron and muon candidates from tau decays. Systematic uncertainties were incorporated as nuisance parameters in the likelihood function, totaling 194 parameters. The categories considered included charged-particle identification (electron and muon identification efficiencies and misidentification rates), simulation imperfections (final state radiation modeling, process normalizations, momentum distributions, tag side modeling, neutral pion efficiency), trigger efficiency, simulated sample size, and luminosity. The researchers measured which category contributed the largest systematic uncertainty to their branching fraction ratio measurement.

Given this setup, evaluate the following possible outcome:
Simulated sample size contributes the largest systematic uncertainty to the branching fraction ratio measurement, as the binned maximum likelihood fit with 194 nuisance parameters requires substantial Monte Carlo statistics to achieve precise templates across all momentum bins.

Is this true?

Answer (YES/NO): NO